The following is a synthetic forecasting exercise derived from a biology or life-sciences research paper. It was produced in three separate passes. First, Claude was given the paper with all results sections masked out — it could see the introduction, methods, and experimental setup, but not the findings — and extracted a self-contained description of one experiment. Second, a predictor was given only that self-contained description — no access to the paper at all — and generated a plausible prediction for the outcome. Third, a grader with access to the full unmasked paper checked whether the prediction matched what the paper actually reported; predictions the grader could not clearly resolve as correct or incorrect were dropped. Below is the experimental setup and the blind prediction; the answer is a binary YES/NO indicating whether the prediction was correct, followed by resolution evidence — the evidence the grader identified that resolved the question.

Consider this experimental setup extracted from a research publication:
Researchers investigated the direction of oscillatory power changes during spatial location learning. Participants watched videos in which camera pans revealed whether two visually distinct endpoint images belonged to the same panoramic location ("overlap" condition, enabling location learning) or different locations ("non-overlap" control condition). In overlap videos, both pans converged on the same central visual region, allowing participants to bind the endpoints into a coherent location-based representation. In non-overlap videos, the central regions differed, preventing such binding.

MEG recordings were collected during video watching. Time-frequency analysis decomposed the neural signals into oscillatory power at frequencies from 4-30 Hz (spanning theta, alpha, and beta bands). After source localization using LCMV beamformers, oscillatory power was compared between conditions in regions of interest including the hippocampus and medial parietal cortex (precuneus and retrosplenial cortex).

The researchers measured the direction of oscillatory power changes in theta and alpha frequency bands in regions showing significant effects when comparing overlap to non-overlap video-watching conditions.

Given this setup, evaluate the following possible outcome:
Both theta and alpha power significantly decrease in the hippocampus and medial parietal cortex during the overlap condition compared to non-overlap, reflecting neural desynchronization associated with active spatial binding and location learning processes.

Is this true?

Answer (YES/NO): NO